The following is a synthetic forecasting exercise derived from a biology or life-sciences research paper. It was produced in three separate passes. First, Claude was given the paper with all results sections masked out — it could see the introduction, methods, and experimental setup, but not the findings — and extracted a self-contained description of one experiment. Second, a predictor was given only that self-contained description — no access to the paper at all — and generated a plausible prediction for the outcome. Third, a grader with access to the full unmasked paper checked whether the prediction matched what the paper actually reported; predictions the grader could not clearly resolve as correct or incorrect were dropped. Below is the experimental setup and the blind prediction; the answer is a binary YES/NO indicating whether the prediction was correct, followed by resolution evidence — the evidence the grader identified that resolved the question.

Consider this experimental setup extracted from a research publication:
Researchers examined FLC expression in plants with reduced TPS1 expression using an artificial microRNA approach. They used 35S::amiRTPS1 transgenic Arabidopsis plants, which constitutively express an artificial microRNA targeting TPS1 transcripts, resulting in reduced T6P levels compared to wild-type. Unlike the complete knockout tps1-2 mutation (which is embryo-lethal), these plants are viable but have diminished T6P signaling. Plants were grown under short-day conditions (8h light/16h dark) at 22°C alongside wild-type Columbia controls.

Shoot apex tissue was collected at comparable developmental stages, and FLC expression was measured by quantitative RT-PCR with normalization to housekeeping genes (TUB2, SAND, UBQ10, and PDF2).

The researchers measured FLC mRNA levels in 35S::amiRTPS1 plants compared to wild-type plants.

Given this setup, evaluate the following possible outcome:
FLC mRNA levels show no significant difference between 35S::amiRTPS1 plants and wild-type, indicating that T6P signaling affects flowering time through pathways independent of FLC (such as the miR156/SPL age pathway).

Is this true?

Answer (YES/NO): NO